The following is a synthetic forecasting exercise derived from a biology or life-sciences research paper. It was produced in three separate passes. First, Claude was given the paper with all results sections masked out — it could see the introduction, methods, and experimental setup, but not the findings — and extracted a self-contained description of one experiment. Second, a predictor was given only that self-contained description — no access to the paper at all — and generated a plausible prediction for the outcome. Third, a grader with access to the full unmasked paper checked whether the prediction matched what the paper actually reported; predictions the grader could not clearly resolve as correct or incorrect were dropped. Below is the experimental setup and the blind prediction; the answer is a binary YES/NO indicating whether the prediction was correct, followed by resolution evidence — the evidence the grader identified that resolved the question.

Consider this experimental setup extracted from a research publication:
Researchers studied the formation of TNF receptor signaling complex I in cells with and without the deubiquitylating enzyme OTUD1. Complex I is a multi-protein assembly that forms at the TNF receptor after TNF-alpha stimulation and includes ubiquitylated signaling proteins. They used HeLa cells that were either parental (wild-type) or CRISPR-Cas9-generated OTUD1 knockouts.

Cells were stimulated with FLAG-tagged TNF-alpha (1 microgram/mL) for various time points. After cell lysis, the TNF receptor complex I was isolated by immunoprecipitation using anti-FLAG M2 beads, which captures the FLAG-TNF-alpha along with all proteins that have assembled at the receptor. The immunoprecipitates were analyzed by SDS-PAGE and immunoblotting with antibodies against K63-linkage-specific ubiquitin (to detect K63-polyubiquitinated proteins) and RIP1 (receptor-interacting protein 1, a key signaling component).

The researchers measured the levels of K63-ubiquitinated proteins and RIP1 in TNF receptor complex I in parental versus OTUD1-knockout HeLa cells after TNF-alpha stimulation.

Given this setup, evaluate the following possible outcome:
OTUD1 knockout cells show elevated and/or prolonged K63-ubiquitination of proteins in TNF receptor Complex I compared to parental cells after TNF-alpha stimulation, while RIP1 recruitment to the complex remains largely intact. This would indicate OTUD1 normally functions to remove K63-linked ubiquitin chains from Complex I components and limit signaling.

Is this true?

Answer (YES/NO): NO